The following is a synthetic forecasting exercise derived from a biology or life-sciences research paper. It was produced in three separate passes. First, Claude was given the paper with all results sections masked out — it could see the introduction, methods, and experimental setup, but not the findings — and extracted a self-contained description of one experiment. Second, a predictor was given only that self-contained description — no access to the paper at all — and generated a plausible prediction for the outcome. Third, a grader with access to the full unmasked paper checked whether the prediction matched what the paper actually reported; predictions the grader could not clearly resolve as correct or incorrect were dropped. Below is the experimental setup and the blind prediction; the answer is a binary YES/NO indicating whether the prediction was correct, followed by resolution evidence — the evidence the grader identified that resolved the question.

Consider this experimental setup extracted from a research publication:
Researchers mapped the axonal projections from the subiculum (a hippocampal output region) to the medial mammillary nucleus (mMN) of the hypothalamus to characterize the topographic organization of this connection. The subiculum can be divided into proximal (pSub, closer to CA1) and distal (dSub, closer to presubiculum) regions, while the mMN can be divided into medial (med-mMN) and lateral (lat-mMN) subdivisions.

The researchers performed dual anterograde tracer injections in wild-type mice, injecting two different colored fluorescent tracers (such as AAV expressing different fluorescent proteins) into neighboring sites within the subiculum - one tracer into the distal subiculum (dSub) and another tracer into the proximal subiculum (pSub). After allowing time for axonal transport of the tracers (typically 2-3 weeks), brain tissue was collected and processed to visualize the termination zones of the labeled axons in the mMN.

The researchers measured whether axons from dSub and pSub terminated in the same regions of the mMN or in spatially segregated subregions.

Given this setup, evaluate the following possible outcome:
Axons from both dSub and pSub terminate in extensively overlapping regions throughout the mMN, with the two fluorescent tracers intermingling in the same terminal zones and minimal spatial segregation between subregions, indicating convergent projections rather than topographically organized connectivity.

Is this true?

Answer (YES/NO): NO